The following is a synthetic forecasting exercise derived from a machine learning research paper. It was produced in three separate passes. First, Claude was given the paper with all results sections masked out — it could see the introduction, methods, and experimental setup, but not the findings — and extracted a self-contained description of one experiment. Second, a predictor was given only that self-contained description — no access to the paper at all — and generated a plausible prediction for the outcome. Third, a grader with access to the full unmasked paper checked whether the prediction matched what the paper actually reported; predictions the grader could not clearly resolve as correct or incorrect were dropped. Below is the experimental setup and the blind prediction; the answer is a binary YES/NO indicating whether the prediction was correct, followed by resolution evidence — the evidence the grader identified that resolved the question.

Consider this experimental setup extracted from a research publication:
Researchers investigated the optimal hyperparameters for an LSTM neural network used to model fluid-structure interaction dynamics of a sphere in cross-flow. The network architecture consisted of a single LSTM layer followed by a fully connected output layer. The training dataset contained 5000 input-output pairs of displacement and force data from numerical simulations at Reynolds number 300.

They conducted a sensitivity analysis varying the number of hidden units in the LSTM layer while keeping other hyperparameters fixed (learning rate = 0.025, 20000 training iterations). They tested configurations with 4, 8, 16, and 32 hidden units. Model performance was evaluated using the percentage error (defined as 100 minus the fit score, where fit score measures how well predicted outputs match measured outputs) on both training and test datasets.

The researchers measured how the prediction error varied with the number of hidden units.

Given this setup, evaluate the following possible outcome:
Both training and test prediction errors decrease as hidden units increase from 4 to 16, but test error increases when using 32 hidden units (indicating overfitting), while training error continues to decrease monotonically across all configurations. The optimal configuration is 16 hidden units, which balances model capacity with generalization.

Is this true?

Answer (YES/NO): NO